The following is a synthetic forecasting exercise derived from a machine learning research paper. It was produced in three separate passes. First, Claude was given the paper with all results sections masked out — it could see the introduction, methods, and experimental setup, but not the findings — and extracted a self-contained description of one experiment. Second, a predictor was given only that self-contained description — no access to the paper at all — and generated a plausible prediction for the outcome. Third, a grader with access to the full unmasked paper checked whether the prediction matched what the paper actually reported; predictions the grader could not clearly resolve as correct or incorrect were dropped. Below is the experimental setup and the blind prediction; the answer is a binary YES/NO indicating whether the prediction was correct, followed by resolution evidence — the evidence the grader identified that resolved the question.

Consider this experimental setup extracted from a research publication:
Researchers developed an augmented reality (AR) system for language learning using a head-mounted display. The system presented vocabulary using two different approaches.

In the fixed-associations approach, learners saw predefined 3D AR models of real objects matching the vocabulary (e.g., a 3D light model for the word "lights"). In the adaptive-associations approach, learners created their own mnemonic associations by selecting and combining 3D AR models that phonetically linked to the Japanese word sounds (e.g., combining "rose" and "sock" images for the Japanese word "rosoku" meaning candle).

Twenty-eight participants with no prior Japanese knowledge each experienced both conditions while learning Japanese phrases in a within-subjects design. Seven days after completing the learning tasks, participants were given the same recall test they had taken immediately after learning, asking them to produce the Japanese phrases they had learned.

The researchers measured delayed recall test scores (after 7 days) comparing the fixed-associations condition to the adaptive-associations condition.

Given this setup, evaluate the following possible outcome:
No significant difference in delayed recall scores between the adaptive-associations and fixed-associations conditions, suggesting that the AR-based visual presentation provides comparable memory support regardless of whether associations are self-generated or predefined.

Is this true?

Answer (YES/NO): NO